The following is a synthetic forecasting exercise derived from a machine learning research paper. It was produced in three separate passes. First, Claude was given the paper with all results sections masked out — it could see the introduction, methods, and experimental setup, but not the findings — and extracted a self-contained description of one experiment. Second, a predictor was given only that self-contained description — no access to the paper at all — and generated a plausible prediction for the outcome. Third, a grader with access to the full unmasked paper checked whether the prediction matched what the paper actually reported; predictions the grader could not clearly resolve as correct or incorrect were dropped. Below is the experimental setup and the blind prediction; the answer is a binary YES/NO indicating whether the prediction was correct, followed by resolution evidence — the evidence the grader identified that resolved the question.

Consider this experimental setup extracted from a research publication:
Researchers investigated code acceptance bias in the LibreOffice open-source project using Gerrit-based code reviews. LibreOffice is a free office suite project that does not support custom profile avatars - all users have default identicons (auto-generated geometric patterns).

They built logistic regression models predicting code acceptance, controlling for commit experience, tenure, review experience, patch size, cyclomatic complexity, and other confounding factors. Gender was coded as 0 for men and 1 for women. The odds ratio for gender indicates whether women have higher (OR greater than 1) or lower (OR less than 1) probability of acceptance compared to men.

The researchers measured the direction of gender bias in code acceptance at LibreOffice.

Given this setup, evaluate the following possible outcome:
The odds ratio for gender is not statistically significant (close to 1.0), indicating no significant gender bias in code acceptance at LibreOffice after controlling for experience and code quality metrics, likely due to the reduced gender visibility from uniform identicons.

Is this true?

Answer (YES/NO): NO